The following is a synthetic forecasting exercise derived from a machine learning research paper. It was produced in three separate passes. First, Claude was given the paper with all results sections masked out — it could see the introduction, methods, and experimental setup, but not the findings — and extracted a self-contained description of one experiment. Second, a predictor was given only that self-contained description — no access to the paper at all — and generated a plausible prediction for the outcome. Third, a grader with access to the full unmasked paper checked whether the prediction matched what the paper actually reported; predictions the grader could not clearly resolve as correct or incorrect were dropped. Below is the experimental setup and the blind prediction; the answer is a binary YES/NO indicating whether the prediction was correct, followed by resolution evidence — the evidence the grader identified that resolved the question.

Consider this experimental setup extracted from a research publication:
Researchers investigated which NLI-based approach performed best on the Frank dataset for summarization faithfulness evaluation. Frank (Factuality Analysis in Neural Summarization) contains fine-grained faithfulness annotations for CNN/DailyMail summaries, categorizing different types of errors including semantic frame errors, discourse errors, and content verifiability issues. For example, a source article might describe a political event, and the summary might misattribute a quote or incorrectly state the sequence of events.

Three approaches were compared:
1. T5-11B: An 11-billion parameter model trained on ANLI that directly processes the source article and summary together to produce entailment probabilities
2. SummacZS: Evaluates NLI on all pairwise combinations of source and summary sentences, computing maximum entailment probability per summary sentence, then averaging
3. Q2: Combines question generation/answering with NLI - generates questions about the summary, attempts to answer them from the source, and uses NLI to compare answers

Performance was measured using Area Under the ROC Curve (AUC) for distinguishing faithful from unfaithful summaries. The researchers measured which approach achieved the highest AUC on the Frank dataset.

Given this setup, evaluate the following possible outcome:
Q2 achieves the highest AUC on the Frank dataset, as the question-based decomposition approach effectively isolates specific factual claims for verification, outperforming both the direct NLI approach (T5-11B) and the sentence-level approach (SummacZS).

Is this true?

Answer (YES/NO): NO